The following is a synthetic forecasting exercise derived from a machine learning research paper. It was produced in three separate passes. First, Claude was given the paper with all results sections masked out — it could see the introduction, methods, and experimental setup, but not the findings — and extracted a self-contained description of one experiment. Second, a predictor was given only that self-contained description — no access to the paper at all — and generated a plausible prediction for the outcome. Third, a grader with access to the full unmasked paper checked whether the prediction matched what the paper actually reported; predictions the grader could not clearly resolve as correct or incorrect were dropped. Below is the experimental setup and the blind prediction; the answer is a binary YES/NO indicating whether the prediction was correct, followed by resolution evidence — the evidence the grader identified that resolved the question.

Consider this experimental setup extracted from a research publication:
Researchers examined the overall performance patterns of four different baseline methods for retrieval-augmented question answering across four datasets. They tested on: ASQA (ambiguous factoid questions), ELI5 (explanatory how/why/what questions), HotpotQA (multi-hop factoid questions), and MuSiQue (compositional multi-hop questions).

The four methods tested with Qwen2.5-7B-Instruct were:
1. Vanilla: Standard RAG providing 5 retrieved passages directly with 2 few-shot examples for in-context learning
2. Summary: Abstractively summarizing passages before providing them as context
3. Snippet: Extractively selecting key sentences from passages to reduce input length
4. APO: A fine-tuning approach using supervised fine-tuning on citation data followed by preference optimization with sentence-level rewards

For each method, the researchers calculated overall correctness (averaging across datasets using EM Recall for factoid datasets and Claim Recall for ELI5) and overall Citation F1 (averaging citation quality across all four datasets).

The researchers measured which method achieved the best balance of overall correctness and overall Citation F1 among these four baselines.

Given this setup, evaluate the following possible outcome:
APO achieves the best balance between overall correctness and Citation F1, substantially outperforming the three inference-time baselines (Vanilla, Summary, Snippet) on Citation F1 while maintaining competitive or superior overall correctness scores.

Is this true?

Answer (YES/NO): NO